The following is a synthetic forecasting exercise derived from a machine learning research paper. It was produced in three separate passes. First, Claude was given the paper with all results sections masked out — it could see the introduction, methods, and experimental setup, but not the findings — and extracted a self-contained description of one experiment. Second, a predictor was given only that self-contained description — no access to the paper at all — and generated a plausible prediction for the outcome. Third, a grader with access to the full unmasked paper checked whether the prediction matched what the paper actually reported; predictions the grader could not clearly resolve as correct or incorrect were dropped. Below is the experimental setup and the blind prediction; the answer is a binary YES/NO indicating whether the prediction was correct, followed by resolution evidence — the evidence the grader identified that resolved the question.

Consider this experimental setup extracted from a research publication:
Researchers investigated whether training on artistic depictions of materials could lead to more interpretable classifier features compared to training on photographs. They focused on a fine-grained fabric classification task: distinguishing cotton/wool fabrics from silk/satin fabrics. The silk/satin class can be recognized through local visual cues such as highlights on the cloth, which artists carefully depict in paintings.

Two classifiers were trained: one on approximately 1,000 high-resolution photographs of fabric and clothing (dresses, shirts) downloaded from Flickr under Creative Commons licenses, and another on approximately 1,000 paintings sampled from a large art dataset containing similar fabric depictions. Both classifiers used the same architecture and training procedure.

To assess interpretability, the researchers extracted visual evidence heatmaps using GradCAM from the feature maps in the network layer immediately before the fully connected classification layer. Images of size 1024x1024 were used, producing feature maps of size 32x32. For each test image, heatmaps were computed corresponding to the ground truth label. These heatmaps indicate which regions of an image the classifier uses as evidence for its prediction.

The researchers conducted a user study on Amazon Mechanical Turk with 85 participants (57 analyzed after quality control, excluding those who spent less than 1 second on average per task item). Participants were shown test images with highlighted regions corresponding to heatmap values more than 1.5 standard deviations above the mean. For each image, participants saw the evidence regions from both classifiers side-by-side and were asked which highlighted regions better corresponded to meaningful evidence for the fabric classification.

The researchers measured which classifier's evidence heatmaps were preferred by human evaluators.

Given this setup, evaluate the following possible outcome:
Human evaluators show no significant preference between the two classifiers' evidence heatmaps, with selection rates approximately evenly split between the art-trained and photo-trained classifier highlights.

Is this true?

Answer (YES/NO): NO